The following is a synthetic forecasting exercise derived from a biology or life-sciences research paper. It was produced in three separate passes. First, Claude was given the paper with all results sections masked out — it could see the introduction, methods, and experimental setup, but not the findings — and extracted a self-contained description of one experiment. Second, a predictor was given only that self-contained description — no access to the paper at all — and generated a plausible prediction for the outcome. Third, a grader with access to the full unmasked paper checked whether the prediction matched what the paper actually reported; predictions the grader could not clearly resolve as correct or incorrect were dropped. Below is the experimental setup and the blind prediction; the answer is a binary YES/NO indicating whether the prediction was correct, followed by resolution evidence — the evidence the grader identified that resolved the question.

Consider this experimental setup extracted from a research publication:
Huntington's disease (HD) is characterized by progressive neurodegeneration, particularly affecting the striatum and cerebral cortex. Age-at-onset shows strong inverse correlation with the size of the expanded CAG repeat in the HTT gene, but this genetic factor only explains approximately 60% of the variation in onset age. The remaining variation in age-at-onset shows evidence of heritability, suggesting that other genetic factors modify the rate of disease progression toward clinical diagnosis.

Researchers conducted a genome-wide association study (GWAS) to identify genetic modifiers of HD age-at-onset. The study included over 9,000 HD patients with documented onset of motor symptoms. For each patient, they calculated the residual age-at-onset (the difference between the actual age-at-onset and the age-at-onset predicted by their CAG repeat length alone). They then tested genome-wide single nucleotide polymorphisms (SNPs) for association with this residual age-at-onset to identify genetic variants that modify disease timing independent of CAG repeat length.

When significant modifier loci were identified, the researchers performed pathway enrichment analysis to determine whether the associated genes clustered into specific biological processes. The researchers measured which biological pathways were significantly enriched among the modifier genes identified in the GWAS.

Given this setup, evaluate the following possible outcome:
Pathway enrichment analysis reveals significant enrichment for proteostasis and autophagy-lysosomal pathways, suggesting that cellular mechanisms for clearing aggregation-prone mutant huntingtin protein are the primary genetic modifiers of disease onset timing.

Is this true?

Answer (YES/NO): NO